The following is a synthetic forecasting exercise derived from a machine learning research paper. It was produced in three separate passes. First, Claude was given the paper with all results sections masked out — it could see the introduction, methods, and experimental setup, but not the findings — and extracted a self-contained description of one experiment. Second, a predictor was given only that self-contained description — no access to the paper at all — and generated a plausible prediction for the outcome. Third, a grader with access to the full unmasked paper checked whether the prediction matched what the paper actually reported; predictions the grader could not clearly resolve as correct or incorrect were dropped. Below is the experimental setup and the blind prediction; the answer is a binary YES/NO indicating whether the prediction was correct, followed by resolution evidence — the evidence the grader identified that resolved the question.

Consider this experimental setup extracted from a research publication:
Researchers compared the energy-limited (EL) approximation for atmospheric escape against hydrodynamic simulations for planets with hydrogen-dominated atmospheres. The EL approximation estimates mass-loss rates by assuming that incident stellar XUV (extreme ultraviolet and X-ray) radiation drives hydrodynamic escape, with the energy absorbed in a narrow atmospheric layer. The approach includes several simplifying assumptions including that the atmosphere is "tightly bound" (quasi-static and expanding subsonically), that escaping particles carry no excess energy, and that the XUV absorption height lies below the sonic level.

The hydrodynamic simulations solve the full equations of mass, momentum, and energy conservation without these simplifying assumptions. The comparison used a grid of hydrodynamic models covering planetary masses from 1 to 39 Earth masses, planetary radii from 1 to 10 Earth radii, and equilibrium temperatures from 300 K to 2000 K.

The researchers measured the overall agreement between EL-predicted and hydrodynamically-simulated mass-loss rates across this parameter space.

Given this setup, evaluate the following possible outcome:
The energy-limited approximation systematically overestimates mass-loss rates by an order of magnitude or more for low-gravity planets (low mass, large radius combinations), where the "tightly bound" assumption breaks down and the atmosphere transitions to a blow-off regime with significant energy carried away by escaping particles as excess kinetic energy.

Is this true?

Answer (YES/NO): NO